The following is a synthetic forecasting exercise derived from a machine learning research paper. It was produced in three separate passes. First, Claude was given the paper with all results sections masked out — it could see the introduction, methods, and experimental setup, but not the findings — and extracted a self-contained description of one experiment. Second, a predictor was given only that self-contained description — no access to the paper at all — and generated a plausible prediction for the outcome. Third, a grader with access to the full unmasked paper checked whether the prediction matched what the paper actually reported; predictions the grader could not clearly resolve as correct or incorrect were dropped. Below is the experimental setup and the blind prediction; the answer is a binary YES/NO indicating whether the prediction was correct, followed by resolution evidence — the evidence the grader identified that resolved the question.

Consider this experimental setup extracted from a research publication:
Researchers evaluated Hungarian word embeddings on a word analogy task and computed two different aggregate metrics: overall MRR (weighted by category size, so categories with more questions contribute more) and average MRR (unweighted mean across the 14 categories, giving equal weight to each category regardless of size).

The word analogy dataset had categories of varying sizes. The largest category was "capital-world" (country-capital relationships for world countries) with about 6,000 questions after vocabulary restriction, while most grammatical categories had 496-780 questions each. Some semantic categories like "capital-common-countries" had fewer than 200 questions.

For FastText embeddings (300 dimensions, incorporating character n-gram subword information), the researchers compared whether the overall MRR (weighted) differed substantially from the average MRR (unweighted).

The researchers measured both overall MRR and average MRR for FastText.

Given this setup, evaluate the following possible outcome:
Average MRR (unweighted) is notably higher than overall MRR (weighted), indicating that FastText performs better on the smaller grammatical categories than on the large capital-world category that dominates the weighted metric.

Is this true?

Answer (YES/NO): NO